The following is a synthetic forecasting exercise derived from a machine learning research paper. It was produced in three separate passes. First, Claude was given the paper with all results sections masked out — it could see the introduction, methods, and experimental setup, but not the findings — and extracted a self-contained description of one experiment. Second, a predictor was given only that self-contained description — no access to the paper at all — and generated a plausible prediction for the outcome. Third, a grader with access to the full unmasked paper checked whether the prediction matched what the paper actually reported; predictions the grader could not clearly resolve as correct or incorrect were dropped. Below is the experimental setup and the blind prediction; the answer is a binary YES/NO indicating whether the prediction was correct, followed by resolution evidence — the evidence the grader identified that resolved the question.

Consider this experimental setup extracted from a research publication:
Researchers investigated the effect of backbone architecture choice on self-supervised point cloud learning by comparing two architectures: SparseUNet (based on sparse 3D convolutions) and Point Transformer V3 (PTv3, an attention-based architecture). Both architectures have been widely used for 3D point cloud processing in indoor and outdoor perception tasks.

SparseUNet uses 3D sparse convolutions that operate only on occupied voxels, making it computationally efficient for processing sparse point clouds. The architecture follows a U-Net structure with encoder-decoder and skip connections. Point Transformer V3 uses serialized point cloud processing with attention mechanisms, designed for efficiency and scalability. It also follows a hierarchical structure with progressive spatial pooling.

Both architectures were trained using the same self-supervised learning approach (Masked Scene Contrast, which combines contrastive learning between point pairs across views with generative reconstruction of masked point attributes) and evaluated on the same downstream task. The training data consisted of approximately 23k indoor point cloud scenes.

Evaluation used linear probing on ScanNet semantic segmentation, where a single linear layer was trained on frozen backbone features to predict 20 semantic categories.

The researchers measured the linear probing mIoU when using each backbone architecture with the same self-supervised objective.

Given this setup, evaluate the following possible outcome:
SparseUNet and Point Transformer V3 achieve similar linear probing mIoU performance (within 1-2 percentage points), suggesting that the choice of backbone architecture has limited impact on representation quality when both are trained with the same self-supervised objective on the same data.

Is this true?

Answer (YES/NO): NO